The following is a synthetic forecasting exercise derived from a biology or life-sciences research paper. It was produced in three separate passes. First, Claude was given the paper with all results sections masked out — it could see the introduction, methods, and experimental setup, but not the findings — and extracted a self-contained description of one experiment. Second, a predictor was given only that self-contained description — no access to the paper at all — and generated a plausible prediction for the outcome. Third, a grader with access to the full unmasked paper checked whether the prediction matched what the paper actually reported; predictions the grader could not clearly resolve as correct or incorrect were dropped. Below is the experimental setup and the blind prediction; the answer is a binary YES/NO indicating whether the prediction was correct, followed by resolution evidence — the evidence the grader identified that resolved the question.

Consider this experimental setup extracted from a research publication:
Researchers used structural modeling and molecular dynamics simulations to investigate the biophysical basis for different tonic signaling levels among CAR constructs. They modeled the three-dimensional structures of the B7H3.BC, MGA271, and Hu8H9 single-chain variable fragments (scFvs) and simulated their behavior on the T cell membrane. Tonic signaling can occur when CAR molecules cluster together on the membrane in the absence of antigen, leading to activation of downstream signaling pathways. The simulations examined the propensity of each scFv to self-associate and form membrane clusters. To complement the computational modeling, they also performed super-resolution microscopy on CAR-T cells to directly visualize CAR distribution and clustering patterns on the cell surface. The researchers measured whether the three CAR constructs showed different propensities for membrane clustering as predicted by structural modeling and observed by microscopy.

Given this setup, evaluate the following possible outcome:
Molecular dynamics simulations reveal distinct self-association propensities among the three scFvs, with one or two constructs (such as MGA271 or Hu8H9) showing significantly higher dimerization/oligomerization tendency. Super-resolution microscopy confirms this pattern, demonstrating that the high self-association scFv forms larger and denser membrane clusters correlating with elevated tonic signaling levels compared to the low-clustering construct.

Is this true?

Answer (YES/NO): YES